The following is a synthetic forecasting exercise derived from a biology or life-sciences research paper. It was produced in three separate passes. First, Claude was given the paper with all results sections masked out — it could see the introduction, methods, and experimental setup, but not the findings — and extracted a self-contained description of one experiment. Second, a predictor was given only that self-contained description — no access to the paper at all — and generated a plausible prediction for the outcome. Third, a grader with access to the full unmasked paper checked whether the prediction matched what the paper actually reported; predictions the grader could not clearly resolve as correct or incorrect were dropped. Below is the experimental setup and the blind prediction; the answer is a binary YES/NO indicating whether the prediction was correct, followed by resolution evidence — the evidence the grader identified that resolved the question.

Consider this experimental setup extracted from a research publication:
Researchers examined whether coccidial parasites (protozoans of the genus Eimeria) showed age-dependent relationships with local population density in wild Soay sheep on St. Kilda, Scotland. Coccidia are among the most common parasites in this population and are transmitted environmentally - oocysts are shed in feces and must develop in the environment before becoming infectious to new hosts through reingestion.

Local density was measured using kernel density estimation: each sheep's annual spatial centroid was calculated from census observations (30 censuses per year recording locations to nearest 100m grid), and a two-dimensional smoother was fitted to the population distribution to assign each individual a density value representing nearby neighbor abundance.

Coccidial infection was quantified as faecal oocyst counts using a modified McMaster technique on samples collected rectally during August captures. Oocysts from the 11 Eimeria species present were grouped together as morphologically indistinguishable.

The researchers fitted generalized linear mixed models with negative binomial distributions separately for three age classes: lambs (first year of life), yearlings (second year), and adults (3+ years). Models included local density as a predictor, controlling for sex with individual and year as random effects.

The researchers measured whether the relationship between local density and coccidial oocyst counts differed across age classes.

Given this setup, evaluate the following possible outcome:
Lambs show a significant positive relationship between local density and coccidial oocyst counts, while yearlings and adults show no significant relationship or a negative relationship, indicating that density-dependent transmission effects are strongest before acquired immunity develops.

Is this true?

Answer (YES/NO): NO